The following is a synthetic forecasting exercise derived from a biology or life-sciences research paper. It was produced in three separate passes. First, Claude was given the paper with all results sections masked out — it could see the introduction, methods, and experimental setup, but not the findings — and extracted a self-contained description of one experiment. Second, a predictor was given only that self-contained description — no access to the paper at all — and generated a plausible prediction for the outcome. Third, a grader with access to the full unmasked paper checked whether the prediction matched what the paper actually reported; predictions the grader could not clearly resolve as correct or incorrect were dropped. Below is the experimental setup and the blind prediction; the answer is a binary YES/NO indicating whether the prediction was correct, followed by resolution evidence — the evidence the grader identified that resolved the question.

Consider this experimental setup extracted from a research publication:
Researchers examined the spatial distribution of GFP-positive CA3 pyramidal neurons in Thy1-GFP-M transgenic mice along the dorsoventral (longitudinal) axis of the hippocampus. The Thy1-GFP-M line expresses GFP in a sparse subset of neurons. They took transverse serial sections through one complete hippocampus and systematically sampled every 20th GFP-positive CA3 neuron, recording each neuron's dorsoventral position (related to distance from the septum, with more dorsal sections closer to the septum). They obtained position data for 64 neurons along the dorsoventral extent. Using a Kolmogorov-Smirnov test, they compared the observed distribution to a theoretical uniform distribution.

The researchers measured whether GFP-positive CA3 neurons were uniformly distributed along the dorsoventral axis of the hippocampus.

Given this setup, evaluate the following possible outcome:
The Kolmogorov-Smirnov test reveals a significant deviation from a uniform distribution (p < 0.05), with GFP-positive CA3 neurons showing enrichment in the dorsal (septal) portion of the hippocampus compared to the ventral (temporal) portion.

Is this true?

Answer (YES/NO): NO